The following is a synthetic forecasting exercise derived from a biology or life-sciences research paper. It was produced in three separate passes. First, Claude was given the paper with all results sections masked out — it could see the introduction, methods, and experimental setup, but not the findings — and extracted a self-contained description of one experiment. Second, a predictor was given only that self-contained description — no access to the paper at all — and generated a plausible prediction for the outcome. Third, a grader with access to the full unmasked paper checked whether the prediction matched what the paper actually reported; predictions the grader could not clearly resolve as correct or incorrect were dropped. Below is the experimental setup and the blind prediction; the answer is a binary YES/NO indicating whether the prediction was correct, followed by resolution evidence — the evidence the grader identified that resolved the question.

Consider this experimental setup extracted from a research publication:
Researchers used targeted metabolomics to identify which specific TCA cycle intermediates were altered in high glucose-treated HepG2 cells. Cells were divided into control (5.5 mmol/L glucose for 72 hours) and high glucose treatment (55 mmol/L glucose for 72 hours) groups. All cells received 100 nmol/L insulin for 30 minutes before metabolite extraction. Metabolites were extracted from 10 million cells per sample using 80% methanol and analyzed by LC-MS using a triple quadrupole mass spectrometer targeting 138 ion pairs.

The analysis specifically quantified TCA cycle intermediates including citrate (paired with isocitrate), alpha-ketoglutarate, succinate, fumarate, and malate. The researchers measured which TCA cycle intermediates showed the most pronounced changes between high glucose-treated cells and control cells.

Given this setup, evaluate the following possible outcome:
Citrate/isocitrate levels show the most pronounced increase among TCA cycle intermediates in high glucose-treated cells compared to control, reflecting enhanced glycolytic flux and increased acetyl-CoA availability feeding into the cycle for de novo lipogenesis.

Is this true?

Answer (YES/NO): NO